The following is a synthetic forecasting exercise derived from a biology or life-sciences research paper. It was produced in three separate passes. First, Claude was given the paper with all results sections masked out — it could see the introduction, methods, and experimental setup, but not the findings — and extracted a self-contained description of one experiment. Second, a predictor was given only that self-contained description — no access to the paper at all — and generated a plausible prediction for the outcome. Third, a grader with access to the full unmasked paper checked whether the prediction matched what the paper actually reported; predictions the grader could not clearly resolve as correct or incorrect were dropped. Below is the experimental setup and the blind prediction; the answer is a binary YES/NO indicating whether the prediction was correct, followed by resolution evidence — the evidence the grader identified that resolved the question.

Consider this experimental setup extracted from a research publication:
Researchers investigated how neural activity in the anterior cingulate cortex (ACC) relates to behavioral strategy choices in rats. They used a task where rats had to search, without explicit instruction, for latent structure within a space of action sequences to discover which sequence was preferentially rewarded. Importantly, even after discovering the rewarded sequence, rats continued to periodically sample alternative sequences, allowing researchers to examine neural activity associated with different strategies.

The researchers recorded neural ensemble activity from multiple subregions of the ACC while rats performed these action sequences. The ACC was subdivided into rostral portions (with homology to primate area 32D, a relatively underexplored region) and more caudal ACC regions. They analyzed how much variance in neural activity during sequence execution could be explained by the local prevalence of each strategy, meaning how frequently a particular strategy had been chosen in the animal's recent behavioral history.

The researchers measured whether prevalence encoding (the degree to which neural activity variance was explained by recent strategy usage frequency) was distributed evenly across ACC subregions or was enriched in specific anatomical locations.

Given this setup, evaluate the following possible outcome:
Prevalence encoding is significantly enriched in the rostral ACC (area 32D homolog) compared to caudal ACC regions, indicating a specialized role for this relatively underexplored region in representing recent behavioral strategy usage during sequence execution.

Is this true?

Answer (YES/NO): YES